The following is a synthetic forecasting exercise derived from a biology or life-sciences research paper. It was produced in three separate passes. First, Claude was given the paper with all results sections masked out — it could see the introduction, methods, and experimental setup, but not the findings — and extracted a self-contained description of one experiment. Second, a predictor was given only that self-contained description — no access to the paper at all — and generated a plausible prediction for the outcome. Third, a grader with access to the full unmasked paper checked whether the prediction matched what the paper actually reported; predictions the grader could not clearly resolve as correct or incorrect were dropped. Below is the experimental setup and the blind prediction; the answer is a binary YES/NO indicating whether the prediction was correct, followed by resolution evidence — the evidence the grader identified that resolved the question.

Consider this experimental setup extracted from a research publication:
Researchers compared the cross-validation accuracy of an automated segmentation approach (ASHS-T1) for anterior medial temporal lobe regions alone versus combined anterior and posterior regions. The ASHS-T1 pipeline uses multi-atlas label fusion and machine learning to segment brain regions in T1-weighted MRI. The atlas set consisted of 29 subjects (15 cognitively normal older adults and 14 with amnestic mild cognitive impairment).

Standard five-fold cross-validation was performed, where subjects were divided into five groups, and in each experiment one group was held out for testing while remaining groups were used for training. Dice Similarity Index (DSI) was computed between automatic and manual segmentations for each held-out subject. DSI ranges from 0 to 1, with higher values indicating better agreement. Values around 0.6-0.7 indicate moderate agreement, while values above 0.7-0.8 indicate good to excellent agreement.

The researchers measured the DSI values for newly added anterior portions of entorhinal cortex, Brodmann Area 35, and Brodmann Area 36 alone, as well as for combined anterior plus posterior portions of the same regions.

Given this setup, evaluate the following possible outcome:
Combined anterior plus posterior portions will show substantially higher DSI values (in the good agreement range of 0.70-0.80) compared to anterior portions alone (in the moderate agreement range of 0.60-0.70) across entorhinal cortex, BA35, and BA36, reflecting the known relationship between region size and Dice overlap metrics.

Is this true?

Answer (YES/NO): NO